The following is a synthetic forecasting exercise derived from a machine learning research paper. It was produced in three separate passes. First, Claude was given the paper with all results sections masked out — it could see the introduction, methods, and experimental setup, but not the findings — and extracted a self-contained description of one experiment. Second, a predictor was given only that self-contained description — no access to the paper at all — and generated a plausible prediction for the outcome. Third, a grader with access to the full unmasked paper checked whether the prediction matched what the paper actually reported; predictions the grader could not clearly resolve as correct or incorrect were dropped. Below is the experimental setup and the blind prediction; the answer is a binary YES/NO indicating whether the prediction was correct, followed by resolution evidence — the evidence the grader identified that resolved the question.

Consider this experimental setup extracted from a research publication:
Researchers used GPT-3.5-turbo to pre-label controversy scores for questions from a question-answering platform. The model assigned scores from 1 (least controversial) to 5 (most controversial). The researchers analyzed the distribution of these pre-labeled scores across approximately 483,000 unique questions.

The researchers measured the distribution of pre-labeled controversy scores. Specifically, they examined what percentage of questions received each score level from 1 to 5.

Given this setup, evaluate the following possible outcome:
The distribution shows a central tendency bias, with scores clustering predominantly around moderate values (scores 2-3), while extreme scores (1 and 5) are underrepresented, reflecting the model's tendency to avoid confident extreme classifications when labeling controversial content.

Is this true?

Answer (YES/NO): NO